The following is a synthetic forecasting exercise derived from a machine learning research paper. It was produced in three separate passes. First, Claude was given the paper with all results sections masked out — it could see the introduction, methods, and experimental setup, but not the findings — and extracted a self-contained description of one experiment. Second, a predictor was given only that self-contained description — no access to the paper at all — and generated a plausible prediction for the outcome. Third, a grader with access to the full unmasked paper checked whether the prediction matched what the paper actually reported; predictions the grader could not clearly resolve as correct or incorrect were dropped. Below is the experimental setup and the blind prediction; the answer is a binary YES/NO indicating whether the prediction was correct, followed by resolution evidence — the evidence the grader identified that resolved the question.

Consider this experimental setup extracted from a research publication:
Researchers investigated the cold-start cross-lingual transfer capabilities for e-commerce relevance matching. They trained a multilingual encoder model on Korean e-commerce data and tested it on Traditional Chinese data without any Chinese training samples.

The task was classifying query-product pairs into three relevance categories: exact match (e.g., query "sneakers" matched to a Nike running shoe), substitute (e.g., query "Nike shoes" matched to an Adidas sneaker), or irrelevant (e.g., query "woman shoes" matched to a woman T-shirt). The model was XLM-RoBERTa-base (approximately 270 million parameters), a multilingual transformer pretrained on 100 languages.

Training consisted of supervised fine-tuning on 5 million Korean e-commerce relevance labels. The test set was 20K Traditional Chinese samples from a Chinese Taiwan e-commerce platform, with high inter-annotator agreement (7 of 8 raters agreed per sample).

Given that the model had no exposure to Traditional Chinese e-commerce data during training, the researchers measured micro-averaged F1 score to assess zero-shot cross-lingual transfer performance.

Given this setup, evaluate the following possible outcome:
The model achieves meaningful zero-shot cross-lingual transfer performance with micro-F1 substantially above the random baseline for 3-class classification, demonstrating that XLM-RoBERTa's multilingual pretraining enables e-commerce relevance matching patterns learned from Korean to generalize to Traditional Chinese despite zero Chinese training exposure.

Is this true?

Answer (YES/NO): YES